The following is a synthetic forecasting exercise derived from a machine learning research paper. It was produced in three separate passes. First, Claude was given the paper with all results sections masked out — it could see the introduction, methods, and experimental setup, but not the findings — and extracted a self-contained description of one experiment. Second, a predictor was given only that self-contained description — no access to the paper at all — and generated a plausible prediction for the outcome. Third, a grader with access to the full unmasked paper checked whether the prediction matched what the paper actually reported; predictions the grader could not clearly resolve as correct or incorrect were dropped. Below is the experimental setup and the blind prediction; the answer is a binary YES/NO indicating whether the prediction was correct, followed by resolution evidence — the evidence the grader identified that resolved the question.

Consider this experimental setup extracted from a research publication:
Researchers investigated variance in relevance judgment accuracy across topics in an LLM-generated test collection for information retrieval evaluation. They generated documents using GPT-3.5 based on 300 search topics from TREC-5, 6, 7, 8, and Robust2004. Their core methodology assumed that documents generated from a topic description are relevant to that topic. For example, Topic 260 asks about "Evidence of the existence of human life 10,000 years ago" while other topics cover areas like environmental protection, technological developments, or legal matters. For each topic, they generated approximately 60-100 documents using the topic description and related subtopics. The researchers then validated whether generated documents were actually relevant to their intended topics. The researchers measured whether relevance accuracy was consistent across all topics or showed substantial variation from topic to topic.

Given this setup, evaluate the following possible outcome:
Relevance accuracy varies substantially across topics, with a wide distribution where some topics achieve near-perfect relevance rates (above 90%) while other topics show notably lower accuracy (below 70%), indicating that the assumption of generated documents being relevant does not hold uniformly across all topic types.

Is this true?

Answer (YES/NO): YES